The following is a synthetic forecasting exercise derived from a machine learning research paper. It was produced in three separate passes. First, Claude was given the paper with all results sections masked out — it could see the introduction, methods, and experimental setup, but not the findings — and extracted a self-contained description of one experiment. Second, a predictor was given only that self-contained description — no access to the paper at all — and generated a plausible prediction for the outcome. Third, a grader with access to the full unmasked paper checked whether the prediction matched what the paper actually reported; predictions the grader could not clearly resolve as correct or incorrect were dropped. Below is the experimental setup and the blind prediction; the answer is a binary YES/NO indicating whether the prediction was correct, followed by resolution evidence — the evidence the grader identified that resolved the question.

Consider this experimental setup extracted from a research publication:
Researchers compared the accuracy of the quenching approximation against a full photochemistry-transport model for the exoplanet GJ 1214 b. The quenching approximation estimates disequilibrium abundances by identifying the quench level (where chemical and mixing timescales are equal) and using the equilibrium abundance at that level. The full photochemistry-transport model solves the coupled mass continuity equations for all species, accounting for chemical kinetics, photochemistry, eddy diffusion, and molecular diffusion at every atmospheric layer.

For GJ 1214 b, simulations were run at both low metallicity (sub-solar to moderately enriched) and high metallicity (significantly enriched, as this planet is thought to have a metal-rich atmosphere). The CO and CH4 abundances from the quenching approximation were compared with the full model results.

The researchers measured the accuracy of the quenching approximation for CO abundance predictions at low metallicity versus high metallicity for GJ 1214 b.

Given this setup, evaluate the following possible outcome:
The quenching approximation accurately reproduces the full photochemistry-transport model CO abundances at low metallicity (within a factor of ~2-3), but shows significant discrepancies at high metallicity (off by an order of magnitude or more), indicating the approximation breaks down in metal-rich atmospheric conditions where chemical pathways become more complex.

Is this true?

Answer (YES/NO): NO